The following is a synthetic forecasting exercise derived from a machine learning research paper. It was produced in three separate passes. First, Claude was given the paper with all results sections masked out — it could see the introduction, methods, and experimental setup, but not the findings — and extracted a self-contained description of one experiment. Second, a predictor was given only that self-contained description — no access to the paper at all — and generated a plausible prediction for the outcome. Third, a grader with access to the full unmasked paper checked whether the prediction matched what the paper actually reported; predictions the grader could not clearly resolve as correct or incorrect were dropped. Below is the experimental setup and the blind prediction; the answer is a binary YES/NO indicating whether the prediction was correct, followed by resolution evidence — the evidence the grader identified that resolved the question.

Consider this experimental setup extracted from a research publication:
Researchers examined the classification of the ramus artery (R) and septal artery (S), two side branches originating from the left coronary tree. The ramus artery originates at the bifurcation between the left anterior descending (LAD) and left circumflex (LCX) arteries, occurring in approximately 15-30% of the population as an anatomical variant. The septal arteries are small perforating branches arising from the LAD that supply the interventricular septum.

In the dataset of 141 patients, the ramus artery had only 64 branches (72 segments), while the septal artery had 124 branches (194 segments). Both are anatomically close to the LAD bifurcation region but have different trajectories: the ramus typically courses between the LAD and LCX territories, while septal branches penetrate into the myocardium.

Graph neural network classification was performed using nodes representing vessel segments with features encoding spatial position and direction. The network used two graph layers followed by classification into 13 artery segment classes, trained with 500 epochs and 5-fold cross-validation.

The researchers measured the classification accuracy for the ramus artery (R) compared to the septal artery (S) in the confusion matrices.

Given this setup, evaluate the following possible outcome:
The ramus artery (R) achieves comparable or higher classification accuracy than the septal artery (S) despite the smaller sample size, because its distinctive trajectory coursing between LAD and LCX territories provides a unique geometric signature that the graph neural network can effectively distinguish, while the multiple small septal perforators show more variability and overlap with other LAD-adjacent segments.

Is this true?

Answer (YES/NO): NO